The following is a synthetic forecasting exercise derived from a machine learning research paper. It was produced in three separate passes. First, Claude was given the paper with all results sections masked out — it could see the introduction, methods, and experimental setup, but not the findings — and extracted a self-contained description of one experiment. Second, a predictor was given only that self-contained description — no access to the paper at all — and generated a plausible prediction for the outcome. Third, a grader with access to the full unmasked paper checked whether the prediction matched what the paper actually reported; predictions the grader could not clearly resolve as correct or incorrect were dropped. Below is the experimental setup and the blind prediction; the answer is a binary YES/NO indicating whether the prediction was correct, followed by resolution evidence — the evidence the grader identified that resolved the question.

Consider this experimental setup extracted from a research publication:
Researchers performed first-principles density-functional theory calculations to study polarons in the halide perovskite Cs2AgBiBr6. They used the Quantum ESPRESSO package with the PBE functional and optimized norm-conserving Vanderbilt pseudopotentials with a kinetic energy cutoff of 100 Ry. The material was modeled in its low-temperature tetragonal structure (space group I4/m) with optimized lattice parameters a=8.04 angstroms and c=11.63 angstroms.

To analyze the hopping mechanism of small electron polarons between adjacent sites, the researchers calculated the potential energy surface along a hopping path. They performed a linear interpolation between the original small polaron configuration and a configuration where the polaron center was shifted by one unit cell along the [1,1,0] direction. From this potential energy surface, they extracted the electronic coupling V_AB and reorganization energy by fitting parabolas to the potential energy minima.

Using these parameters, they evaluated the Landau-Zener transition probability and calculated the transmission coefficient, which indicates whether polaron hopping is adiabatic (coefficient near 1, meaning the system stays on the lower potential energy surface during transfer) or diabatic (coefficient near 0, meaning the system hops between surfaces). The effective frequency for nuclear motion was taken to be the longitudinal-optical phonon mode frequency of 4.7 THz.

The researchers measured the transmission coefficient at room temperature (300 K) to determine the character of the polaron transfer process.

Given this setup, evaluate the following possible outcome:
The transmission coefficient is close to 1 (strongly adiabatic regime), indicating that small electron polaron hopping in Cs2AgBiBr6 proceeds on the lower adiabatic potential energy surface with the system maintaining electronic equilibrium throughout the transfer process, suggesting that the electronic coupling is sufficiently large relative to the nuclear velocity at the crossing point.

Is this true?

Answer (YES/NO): YES